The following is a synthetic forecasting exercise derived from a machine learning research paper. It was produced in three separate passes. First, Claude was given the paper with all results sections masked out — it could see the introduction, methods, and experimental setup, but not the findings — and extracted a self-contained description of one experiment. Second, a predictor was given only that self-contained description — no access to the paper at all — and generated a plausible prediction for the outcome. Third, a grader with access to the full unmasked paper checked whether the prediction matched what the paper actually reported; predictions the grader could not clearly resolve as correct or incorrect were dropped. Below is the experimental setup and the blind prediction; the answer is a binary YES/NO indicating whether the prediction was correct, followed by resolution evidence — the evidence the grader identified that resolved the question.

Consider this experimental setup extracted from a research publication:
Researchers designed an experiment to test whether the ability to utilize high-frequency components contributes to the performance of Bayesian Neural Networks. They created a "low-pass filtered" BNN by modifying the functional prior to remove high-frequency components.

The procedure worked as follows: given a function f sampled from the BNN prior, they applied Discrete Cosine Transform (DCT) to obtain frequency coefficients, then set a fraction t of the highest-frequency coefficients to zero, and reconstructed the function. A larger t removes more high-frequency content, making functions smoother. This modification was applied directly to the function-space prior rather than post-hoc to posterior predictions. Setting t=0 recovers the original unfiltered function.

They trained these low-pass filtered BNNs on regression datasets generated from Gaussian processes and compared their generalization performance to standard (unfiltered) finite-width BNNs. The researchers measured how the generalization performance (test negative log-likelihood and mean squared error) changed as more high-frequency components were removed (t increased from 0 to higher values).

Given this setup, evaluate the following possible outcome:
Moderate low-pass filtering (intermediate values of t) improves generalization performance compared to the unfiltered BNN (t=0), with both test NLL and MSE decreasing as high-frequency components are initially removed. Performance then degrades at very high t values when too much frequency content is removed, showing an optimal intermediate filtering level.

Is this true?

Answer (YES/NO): NO